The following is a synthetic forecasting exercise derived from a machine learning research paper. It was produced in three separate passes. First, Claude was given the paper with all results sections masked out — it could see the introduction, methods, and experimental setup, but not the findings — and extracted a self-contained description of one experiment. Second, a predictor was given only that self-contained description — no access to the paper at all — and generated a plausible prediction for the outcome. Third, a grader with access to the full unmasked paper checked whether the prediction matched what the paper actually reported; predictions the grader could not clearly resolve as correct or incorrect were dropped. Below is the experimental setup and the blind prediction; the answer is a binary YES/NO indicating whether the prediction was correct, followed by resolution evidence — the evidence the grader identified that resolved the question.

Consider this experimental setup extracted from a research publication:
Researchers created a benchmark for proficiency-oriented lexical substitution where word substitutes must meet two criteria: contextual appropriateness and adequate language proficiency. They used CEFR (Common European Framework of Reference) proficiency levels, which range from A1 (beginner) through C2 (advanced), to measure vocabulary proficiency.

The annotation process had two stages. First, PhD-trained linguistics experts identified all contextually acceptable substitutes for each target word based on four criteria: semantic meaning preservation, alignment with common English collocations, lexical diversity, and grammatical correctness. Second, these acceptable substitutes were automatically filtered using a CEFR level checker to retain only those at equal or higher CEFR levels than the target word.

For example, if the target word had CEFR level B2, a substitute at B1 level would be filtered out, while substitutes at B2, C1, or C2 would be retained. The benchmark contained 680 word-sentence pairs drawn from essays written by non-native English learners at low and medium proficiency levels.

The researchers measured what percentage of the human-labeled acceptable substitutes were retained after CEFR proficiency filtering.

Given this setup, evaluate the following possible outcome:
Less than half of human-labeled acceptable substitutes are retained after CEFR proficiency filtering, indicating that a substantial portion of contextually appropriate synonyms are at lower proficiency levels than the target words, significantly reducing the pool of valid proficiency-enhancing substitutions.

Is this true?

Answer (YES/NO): NO